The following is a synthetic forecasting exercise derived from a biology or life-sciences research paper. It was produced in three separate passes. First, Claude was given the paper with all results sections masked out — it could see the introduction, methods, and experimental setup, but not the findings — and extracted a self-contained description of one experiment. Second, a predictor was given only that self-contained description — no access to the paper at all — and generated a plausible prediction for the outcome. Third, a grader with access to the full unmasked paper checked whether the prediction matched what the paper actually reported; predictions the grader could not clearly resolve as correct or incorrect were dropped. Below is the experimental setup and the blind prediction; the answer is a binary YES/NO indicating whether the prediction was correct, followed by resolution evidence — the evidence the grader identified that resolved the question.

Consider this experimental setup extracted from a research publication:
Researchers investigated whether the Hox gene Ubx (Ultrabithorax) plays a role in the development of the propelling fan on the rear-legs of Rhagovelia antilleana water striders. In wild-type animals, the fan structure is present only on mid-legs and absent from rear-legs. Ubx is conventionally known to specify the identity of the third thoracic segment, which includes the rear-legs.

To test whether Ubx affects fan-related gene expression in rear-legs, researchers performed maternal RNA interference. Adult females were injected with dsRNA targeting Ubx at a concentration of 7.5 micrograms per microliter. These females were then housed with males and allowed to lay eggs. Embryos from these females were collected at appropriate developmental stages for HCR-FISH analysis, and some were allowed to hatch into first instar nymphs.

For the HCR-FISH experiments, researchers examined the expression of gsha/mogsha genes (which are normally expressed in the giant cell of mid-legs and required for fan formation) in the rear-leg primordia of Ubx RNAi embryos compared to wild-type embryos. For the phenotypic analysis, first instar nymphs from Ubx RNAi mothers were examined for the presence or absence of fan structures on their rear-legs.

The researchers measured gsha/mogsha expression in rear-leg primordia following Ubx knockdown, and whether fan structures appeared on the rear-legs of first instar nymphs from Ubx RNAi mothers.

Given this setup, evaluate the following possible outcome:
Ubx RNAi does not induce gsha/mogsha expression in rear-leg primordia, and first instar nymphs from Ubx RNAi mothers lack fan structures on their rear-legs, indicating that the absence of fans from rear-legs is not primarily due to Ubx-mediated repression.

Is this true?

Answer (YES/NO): NO